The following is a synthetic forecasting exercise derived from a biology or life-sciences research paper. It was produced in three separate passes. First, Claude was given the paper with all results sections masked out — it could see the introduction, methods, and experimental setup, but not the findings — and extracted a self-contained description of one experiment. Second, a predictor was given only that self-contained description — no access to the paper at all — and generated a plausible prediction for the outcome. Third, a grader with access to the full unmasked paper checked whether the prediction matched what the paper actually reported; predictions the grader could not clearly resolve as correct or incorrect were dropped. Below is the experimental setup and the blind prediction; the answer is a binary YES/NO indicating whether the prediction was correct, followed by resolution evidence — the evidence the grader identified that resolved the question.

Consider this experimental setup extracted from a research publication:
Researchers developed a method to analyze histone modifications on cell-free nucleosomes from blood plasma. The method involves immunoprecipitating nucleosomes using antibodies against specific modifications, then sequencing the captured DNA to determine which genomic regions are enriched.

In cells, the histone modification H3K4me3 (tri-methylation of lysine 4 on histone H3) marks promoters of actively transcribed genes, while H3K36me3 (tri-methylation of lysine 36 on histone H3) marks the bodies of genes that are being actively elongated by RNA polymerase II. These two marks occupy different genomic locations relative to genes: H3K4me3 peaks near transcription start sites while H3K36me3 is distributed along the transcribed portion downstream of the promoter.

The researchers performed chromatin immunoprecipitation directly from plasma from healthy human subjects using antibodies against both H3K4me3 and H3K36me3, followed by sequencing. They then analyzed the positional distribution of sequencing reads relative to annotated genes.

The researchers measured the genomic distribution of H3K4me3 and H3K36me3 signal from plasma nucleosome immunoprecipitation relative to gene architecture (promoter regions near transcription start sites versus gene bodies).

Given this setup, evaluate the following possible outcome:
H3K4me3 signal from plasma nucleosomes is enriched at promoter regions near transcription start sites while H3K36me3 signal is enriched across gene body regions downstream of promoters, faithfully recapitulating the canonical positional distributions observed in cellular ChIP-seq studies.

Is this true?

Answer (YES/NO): YES